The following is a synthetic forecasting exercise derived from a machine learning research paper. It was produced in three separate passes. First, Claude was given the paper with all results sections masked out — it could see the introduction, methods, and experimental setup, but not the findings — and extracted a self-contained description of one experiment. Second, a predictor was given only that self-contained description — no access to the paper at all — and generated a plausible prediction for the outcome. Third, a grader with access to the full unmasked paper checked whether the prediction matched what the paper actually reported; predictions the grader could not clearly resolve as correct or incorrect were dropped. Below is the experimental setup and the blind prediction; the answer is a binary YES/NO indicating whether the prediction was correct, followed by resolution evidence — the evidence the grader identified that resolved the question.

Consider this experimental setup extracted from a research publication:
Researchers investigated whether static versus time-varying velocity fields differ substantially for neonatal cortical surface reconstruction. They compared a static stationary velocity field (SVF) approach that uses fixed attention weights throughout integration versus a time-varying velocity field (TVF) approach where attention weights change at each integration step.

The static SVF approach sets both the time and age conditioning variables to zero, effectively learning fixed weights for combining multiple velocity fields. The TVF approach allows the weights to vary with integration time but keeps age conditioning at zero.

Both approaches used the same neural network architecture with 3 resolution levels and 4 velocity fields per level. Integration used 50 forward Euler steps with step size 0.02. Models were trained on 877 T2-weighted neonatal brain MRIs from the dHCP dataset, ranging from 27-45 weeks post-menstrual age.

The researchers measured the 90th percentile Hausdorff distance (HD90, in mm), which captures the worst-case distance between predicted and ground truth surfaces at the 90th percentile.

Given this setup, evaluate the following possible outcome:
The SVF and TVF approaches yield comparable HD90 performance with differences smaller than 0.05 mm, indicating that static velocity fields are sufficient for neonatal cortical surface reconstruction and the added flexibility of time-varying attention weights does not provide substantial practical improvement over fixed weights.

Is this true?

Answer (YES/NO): NO